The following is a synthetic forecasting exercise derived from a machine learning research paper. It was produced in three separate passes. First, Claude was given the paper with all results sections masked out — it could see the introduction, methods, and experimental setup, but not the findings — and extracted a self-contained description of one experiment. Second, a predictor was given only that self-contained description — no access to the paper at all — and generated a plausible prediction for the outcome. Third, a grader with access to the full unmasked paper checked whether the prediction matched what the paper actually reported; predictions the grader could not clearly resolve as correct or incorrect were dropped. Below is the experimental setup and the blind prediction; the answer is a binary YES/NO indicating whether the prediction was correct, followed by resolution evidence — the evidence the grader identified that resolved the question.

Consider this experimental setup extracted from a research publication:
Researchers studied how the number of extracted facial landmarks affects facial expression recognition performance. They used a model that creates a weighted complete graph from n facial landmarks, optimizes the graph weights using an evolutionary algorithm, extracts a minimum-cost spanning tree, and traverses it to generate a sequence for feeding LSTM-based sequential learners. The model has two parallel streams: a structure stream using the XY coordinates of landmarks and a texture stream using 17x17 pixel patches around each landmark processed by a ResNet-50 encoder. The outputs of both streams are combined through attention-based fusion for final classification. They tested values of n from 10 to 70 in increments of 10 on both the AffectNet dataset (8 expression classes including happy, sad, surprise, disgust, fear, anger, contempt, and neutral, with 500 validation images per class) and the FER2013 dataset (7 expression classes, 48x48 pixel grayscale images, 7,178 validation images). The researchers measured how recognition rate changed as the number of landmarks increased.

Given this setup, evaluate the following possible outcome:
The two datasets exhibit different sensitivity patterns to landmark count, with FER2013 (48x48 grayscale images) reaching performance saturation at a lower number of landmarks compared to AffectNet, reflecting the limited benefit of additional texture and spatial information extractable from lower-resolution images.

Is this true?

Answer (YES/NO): NO